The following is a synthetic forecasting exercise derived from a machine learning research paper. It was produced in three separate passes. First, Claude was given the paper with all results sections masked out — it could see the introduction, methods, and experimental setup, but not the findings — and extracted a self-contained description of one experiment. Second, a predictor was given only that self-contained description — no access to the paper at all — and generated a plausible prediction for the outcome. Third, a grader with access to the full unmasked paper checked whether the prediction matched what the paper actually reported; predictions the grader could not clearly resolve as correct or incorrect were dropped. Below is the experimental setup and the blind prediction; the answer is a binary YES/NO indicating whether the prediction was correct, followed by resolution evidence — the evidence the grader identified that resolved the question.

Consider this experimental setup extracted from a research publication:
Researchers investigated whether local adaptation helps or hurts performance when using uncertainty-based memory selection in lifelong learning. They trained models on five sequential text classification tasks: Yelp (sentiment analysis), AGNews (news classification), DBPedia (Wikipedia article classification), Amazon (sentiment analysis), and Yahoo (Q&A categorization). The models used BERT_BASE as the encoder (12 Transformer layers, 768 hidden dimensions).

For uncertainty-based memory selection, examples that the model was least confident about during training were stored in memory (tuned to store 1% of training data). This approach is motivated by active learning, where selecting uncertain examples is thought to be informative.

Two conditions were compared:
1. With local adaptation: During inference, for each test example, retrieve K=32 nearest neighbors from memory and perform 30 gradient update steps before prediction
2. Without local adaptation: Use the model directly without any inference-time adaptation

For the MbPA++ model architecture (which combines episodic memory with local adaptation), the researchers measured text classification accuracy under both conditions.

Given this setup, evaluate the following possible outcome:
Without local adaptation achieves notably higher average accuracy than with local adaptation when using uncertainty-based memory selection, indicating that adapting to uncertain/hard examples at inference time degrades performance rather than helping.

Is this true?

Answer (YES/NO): YES